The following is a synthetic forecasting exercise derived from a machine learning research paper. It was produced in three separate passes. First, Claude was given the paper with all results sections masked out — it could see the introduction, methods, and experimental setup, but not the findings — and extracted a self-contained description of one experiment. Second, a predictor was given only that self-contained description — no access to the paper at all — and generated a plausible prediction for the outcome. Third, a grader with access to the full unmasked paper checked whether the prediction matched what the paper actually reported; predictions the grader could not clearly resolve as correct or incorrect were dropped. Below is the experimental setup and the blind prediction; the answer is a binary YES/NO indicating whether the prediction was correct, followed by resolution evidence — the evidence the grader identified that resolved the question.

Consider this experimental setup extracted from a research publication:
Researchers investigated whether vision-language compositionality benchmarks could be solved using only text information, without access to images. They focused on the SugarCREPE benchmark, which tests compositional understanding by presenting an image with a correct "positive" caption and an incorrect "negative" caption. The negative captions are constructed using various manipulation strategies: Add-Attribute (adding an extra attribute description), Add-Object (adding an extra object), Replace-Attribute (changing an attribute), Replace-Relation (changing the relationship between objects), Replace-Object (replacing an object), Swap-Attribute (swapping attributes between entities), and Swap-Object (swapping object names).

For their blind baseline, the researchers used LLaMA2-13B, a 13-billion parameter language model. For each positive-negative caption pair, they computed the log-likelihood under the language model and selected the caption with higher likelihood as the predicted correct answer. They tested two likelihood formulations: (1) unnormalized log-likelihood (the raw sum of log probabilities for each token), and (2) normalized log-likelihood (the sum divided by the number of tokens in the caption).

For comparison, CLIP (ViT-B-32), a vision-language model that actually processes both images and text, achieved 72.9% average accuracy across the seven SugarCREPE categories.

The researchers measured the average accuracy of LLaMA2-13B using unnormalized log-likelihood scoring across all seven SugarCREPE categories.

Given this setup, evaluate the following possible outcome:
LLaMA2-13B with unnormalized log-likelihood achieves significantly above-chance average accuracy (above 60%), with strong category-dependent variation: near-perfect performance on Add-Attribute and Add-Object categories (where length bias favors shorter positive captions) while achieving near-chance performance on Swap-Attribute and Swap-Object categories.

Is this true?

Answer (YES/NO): NO